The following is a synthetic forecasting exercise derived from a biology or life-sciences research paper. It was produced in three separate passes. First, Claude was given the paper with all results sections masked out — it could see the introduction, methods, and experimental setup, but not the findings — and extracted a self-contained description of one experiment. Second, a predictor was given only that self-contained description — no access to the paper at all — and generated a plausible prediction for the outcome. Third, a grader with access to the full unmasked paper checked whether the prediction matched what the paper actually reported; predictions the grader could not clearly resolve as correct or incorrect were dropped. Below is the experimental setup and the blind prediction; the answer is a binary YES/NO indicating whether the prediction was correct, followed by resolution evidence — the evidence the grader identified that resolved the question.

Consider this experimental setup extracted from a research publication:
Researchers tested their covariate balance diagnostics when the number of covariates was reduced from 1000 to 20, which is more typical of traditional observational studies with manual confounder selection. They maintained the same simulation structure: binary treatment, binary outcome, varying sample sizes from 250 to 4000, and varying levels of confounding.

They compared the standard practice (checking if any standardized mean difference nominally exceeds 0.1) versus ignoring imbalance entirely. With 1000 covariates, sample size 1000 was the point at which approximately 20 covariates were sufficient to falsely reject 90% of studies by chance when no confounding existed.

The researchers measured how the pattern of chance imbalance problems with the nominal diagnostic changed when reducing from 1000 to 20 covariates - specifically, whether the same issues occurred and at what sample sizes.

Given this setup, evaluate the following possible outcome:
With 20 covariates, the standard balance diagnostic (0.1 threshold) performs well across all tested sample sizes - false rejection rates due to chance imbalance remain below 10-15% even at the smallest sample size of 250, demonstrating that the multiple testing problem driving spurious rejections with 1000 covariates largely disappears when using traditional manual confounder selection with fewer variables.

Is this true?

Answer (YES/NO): NO